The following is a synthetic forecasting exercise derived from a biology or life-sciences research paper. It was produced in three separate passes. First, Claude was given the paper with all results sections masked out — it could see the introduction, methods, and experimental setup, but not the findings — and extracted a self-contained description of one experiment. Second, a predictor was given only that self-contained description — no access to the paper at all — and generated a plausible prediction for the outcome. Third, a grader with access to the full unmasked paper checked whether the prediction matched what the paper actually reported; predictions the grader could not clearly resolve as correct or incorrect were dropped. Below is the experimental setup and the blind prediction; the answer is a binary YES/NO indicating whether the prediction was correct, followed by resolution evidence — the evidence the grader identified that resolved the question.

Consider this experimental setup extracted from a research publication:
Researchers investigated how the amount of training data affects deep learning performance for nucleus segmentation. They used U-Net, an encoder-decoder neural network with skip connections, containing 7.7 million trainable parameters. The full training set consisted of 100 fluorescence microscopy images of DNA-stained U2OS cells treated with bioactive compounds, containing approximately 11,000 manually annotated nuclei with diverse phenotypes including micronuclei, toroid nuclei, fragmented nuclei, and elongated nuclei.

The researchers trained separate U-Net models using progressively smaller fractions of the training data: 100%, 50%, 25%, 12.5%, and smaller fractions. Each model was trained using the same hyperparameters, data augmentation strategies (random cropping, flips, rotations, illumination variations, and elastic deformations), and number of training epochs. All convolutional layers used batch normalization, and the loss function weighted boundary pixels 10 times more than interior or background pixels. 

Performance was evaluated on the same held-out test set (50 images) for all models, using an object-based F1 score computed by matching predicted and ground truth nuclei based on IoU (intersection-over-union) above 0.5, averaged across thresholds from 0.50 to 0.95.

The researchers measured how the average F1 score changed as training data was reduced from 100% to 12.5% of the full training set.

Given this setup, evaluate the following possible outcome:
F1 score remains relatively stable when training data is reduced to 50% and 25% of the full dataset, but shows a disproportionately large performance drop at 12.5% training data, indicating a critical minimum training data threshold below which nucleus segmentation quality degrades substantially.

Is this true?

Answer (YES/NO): NO